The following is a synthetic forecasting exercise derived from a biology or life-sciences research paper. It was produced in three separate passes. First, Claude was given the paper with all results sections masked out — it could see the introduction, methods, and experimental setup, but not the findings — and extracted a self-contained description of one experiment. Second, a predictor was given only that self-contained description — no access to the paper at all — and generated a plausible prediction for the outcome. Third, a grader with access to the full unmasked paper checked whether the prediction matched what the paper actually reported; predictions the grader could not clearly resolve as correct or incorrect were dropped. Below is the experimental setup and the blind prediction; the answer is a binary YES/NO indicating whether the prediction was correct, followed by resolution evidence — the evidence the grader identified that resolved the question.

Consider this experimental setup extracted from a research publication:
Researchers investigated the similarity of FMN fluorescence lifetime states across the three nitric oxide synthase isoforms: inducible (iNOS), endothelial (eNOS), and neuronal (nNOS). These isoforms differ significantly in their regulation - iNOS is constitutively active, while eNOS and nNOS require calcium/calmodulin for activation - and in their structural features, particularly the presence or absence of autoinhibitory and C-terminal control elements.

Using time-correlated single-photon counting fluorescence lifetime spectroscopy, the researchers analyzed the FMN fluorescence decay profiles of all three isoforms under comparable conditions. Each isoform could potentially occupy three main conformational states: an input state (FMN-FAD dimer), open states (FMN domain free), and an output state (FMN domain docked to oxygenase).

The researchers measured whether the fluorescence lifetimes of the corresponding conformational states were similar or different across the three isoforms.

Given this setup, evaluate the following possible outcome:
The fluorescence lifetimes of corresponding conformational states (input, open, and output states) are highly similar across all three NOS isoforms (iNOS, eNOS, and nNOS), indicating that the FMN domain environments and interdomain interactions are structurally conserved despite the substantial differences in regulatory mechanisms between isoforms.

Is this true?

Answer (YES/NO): YES